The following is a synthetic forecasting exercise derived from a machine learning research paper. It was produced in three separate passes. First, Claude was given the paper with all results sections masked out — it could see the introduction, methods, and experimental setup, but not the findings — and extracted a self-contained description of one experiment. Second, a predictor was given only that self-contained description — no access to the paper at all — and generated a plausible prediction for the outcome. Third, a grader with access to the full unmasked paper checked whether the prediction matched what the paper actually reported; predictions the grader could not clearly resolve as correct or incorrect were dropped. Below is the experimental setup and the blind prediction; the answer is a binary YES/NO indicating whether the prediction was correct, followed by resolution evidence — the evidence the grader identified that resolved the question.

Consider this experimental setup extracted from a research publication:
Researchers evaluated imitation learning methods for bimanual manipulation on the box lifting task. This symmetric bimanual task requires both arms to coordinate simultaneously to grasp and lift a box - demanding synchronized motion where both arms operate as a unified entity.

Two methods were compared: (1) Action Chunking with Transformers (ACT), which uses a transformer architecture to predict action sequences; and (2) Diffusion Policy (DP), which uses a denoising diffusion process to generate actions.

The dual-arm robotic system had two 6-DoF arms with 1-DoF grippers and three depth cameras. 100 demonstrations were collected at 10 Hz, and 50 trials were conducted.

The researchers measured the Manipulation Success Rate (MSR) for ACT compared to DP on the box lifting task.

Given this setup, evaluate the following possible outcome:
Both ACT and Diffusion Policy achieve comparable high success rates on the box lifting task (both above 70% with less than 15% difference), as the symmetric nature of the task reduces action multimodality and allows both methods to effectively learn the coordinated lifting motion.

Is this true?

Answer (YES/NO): NO